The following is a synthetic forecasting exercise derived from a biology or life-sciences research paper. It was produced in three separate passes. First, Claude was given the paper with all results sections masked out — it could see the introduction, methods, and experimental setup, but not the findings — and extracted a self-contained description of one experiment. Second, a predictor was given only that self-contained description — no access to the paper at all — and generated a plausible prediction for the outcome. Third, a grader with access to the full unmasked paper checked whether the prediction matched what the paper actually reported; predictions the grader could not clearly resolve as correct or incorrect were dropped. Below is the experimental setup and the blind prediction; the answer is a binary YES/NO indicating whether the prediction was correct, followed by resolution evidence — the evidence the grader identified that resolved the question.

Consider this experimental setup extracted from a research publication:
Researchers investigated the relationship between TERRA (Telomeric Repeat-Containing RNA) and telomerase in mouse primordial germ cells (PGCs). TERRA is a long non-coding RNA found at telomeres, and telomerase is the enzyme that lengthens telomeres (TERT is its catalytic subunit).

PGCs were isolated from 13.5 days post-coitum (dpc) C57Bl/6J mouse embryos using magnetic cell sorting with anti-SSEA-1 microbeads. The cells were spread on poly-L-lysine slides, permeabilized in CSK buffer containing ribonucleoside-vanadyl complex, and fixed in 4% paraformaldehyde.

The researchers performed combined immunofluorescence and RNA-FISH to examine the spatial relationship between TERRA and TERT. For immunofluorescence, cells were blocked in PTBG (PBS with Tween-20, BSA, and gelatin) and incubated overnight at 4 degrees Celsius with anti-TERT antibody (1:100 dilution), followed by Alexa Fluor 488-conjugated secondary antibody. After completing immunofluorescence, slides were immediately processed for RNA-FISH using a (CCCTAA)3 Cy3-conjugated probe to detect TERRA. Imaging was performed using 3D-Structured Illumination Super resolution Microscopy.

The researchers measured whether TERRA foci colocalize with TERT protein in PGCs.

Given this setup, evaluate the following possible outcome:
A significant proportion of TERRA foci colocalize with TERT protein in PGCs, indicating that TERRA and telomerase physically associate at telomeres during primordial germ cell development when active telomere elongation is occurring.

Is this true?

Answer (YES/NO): YES